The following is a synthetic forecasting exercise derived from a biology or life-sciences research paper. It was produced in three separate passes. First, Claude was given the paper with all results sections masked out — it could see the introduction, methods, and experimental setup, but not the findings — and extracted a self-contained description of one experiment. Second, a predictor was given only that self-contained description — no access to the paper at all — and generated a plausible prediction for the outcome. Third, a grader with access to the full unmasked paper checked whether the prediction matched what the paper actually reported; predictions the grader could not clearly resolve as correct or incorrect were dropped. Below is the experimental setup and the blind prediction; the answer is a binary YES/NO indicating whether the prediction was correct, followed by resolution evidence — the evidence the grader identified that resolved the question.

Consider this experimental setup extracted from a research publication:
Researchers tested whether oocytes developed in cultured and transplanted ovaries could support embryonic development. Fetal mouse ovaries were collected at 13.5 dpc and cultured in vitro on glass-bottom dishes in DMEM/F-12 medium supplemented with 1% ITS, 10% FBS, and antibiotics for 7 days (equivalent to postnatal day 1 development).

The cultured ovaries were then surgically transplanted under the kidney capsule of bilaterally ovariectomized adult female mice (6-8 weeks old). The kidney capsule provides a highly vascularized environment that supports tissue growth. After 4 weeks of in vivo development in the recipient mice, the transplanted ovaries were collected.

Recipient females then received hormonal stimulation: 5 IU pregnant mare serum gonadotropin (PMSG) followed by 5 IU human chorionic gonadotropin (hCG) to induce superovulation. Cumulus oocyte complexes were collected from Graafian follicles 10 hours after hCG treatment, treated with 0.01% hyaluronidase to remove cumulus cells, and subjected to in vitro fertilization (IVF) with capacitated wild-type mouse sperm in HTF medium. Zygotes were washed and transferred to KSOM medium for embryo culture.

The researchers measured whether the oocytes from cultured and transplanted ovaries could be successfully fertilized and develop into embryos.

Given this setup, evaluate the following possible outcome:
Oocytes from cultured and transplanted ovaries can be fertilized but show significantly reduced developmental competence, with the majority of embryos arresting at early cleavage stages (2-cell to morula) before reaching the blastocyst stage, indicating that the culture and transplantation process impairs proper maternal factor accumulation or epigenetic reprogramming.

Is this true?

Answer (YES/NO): NO